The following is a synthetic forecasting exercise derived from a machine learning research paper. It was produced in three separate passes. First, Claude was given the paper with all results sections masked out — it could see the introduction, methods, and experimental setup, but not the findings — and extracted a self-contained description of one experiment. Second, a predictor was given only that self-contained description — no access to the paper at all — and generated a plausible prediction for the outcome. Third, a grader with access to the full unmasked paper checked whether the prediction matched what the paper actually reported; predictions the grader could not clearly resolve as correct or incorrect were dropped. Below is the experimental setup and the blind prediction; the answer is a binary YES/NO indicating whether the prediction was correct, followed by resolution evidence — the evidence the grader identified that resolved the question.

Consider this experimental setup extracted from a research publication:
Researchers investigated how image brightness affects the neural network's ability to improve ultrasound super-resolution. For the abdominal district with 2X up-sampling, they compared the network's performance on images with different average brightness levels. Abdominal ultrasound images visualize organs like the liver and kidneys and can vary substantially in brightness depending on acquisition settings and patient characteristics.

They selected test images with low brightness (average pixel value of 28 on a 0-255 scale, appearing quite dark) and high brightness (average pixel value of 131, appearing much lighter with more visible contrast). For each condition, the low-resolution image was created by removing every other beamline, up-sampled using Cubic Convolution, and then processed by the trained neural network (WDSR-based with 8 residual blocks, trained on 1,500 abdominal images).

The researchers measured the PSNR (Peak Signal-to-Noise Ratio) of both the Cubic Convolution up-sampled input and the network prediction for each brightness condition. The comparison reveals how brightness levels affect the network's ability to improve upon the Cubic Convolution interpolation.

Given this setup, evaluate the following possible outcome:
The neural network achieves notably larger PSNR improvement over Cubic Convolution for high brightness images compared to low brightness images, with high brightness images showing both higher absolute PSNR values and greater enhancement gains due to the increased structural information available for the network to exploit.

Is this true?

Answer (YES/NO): NO